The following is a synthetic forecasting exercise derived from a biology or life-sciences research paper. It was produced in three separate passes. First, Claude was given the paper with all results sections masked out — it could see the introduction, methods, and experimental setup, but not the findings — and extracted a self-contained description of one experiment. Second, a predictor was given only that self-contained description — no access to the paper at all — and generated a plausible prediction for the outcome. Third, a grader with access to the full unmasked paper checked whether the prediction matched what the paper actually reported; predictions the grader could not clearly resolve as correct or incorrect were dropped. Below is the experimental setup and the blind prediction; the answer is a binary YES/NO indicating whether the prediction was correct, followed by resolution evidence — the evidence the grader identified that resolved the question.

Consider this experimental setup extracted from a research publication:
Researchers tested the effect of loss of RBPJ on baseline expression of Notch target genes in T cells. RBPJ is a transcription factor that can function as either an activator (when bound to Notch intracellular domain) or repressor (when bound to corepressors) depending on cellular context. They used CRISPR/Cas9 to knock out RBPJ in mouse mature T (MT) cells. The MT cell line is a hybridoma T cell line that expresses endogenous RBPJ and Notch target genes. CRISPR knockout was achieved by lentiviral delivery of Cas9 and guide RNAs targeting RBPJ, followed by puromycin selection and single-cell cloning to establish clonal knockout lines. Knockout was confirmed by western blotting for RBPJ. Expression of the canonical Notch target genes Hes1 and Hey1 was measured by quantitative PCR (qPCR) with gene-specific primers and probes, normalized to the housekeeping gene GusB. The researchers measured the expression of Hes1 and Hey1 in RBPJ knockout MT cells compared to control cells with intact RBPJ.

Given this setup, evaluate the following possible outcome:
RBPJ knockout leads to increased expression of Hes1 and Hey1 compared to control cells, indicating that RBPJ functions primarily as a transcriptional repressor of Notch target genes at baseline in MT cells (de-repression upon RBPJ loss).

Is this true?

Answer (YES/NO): YES